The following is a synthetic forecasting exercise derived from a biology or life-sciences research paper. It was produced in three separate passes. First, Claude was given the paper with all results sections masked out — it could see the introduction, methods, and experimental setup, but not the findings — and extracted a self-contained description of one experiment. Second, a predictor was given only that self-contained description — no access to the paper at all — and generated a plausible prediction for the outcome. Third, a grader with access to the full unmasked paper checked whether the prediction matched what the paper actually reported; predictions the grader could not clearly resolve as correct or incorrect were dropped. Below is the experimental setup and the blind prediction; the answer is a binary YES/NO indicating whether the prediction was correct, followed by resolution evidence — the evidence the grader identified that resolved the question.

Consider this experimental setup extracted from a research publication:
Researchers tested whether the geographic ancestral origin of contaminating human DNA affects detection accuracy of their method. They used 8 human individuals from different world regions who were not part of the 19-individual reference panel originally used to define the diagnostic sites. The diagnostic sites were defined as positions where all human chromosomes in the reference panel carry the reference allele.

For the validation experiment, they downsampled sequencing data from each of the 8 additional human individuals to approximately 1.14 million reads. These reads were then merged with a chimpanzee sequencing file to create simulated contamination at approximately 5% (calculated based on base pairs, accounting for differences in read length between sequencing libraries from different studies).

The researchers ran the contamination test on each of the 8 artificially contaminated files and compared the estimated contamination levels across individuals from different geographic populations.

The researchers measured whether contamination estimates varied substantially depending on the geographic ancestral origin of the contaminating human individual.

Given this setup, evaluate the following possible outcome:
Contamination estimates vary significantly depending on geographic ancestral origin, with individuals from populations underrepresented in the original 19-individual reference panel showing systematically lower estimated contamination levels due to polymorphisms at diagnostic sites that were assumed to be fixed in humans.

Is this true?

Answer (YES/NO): NO